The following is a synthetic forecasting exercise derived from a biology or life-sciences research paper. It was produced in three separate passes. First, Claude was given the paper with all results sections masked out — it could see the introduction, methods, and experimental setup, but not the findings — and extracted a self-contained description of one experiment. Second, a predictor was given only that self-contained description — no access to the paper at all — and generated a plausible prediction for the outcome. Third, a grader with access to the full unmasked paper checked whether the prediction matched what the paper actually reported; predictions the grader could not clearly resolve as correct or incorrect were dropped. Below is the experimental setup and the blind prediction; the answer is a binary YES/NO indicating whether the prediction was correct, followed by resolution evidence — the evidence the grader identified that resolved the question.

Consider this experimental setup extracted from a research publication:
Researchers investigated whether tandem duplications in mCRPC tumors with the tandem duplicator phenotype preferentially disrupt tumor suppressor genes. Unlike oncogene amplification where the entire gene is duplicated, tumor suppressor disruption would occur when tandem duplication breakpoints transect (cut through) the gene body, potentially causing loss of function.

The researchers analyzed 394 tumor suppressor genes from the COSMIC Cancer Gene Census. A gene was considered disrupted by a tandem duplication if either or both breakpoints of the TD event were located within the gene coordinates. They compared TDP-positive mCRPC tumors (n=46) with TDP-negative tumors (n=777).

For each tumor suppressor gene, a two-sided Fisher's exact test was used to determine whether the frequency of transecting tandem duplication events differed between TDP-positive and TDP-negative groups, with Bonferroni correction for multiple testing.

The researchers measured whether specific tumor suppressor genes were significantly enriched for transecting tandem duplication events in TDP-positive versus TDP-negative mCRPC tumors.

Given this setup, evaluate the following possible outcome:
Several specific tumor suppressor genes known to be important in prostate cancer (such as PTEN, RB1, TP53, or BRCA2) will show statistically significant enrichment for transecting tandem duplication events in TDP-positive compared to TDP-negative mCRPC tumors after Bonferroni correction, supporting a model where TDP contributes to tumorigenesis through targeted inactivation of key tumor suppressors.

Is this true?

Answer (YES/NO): NO